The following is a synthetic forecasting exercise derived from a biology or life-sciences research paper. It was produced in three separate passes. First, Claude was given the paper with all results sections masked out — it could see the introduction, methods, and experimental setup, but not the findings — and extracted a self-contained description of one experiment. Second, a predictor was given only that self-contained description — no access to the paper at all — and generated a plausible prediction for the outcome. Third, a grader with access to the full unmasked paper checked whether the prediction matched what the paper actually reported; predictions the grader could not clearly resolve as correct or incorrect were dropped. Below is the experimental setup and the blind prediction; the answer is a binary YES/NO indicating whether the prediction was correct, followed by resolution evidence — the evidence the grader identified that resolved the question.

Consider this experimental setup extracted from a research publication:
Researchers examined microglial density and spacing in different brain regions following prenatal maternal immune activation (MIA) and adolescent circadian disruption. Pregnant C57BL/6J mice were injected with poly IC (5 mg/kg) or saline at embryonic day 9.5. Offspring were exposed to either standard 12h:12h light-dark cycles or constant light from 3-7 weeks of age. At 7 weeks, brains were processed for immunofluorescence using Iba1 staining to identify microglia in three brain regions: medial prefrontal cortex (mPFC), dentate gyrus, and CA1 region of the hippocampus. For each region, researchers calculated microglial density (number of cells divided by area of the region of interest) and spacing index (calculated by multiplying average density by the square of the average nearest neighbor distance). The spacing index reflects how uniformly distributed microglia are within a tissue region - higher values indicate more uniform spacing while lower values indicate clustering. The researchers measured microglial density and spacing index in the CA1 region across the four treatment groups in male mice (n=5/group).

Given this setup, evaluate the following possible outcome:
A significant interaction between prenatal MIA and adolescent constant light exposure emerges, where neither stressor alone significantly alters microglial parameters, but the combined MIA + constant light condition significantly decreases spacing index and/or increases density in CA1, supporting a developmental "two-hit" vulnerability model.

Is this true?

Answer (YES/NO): NO